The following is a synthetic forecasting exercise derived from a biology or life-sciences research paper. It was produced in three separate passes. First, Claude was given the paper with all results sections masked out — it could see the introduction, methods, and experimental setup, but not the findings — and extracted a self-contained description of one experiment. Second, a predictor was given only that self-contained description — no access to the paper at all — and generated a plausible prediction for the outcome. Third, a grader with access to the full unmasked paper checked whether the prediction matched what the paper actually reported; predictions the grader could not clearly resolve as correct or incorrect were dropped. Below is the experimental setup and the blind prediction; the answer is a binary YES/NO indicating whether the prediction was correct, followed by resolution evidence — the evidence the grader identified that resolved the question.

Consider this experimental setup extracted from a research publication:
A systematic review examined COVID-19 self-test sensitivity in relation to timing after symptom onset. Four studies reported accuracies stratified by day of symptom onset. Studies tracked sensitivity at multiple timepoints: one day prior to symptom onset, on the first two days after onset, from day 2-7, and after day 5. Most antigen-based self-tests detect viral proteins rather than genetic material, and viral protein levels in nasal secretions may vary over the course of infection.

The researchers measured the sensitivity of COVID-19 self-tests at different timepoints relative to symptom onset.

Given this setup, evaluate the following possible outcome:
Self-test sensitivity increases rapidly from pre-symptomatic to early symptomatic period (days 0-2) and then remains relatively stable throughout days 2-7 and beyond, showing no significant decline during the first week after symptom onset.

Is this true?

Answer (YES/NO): NO